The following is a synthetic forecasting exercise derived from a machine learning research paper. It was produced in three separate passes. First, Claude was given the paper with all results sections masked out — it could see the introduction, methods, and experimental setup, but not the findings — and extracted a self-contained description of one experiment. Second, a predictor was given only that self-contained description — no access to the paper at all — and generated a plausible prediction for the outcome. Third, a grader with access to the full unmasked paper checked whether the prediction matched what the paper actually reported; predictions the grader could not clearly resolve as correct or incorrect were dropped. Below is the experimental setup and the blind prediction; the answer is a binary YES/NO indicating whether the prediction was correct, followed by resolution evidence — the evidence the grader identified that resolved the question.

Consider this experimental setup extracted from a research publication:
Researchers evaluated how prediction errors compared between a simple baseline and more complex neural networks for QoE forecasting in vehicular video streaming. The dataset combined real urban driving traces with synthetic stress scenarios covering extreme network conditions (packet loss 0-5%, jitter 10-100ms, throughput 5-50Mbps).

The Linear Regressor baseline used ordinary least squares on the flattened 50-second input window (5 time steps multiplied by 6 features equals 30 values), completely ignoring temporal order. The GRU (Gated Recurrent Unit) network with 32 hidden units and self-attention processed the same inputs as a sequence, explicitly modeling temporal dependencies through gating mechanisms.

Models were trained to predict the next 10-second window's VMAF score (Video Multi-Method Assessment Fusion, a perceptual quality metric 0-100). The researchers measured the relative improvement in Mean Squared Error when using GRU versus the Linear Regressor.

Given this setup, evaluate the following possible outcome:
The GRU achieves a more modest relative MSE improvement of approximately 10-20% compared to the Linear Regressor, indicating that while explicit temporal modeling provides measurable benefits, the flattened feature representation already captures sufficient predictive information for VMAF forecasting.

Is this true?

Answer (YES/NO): NO